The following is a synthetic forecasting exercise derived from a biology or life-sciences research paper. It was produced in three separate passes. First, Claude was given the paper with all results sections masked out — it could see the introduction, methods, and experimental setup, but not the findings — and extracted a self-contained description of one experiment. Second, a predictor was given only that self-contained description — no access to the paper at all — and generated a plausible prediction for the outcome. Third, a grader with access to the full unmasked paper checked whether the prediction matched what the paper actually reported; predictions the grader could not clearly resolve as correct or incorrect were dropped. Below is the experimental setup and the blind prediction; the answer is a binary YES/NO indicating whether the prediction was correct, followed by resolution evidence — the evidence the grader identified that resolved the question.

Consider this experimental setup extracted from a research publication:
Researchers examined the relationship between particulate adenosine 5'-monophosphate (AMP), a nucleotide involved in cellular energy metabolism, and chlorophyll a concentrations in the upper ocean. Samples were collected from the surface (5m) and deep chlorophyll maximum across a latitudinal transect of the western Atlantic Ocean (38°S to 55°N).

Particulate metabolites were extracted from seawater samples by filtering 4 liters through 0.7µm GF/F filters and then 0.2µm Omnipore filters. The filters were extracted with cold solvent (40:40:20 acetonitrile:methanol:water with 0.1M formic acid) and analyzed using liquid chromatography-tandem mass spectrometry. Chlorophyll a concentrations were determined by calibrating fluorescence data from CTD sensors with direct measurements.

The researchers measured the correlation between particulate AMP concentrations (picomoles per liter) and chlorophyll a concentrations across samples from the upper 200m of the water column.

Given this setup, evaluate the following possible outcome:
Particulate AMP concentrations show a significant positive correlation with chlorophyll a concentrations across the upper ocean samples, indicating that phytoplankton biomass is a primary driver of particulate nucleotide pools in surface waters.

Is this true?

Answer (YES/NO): YES